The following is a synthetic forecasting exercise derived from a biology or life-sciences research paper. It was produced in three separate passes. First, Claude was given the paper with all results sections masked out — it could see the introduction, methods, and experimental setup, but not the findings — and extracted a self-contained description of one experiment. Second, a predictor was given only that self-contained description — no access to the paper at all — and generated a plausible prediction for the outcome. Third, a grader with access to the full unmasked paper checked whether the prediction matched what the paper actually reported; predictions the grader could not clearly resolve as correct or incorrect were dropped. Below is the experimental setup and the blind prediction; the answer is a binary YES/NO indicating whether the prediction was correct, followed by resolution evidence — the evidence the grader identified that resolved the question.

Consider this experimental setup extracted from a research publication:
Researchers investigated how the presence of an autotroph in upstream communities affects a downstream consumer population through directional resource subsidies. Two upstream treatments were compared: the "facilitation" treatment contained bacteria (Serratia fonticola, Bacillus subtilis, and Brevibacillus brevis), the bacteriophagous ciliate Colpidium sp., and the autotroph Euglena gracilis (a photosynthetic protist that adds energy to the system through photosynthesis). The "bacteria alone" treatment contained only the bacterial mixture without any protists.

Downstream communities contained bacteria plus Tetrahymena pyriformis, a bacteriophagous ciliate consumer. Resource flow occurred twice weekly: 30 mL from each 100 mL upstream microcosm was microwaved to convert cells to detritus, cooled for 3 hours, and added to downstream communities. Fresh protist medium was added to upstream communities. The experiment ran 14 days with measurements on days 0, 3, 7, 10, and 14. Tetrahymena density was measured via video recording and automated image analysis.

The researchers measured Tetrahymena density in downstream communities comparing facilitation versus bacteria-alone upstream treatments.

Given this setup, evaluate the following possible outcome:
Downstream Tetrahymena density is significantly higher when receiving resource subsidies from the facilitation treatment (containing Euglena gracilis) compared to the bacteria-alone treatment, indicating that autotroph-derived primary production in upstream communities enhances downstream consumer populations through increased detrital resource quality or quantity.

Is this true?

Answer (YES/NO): YES